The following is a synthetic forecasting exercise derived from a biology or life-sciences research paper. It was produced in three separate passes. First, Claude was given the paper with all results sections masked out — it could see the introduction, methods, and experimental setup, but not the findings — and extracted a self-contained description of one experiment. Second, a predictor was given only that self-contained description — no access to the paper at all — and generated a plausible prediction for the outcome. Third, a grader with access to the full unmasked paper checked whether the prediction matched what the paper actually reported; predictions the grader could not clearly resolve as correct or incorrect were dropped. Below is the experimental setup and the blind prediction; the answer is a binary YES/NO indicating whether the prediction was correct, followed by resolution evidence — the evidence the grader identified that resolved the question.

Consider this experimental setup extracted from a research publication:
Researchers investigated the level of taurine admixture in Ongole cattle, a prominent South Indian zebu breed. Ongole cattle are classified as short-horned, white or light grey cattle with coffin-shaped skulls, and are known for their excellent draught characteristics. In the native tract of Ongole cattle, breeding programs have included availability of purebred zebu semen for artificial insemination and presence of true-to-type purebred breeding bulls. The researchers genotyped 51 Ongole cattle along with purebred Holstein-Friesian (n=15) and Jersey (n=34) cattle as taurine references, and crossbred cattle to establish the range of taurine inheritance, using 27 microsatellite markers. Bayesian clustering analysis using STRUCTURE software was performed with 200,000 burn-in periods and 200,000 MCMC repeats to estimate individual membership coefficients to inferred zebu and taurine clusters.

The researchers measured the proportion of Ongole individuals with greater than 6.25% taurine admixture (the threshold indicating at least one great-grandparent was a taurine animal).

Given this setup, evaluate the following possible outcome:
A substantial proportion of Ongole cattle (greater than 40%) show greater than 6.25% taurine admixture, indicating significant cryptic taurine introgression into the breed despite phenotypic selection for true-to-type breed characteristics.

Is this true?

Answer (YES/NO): NO